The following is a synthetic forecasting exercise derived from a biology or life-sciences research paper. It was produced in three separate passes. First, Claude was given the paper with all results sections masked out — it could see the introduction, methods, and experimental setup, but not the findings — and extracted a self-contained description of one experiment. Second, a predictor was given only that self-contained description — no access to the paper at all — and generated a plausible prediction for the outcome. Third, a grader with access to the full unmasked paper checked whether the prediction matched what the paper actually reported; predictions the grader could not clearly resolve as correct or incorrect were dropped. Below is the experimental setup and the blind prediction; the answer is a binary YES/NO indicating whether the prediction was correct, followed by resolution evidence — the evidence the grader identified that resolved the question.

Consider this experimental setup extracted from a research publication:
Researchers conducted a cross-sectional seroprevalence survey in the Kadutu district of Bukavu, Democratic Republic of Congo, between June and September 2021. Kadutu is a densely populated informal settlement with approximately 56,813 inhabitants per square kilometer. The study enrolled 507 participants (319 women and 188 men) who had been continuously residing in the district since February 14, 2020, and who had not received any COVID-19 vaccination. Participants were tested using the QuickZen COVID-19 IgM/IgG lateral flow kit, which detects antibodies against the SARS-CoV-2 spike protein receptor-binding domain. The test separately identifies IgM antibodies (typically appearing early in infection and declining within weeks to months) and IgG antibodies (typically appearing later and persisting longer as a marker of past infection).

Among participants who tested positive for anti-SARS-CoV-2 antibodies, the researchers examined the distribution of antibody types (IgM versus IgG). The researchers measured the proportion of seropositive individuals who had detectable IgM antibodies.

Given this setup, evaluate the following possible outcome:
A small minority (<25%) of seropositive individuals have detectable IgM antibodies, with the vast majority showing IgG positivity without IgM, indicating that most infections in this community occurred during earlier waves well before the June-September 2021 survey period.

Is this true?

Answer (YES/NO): NO